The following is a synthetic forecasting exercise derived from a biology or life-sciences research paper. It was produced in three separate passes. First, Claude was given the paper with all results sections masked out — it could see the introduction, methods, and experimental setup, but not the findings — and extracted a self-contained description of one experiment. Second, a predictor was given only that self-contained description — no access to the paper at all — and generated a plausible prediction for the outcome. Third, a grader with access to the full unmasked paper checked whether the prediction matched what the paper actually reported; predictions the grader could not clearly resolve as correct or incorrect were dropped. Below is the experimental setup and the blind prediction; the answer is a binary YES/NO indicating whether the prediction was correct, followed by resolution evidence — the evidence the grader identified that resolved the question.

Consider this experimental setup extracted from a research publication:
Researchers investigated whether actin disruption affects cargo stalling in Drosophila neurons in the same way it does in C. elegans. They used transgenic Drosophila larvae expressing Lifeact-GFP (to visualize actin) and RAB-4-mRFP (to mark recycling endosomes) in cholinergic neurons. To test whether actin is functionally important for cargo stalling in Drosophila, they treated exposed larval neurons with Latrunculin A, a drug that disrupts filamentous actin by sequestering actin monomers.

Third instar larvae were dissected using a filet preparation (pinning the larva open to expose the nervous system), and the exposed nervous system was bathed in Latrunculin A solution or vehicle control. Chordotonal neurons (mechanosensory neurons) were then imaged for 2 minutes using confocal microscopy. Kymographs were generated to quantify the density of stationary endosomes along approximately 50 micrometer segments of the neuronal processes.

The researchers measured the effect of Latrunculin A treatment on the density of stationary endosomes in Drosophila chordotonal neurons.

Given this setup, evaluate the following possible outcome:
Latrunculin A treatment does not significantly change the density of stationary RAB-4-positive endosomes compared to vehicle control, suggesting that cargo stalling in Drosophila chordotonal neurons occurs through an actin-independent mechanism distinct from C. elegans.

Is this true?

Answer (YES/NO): NO